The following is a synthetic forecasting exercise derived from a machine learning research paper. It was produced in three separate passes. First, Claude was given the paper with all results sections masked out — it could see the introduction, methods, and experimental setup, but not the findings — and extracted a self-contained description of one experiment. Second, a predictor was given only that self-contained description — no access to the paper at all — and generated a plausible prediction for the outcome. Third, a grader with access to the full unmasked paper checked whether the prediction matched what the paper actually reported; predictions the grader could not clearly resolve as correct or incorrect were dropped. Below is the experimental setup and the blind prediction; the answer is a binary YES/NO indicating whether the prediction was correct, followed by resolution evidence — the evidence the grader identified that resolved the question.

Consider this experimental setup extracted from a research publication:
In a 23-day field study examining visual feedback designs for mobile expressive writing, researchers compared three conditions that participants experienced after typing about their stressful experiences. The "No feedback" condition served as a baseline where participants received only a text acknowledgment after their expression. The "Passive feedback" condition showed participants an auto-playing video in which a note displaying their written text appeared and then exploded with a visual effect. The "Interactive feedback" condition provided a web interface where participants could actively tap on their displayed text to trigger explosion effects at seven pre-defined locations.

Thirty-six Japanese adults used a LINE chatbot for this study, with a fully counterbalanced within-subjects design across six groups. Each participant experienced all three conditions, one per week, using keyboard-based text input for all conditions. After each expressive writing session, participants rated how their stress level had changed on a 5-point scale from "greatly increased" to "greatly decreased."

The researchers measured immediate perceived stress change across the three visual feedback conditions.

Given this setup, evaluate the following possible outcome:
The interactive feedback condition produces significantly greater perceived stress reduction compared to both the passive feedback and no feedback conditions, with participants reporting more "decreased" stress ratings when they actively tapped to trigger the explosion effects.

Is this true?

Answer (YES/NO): NO